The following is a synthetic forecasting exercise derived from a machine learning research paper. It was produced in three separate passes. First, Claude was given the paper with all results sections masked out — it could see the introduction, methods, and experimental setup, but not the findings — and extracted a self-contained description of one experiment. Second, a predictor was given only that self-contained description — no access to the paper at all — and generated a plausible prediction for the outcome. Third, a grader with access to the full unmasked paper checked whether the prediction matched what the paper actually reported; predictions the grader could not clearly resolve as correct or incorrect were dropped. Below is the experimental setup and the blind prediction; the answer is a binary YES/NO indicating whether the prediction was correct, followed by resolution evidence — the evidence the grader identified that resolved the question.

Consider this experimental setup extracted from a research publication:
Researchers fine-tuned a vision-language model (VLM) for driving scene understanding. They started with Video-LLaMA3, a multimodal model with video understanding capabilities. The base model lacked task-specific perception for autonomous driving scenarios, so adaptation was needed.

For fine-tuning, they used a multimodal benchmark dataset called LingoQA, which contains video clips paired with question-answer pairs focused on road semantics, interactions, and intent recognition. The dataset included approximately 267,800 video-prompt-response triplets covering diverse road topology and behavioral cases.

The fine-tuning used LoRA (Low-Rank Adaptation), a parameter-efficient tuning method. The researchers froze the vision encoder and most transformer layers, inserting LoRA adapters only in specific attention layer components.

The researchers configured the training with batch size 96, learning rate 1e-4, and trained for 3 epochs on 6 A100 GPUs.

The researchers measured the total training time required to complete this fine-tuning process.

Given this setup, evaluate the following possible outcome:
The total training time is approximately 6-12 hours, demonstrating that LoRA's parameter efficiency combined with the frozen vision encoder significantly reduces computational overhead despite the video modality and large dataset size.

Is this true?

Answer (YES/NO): NO